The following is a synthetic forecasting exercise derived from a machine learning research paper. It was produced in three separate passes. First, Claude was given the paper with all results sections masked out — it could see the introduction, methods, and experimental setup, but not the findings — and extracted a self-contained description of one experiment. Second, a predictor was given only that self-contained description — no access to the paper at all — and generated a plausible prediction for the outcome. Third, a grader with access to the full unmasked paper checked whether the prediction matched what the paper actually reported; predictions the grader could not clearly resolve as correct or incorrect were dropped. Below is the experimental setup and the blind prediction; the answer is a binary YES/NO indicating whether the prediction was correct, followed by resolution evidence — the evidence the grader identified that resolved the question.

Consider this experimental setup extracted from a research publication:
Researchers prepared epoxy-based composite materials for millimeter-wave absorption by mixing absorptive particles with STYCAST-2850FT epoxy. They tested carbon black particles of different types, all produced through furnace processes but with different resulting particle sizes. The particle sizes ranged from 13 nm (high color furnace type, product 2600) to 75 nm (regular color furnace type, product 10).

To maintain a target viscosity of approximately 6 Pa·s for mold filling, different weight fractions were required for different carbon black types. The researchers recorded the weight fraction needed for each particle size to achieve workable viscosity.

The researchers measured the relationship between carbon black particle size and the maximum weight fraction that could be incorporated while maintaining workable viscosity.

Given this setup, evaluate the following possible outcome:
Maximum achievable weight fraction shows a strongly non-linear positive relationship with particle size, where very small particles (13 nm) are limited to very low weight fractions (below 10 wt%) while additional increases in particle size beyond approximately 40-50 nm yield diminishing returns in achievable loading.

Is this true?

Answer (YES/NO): NO